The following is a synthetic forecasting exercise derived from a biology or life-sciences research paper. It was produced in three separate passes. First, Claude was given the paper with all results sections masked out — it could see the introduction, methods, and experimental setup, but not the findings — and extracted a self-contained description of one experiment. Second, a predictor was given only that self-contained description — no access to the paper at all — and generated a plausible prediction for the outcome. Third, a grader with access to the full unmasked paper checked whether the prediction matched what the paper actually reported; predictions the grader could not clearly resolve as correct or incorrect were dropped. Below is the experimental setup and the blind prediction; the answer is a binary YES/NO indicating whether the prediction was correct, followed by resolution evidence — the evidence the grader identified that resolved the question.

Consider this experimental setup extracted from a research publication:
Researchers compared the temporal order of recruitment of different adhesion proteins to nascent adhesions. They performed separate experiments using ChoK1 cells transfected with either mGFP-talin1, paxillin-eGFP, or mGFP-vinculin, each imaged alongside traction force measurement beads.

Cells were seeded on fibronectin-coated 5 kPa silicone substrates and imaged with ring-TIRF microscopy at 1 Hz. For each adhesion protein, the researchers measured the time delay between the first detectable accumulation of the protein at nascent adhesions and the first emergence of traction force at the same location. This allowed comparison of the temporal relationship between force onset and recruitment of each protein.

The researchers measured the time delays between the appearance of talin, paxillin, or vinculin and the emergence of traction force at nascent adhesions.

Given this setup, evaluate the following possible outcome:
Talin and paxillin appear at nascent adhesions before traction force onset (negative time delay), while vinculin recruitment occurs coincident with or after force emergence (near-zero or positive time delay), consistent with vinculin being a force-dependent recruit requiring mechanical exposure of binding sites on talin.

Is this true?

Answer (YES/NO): NO